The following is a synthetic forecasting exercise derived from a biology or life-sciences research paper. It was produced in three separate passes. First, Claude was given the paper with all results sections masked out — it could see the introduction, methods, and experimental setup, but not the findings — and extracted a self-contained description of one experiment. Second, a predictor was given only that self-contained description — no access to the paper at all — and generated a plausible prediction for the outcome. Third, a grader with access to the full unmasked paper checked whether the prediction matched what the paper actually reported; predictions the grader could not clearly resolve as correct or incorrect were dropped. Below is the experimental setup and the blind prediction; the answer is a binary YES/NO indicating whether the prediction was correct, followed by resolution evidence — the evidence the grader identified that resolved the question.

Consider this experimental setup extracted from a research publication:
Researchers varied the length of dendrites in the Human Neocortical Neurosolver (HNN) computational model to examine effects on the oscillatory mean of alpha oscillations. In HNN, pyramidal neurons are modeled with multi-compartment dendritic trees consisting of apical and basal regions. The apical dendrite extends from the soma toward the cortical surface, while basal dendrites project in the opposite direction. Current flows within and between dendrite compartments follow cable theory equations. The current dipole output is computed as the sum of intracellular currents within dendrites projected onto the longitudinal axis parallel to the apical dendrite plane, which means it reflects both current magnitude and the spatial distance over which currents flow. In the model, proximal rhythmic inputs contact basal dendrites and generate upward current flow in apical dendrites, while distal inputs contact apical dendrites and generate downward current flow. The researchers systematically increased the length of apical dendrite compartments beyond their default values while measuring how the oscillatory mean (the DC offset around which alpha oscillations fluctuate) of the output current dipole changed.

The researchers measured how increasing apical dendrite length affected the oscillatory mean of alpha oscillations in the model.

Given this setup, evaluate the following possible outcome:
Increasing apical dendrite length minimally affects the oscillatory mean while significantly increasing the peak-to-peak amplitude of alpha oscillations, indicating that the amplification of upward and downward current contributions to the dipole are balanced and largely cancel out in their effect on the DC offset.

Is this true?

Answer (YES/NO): NO